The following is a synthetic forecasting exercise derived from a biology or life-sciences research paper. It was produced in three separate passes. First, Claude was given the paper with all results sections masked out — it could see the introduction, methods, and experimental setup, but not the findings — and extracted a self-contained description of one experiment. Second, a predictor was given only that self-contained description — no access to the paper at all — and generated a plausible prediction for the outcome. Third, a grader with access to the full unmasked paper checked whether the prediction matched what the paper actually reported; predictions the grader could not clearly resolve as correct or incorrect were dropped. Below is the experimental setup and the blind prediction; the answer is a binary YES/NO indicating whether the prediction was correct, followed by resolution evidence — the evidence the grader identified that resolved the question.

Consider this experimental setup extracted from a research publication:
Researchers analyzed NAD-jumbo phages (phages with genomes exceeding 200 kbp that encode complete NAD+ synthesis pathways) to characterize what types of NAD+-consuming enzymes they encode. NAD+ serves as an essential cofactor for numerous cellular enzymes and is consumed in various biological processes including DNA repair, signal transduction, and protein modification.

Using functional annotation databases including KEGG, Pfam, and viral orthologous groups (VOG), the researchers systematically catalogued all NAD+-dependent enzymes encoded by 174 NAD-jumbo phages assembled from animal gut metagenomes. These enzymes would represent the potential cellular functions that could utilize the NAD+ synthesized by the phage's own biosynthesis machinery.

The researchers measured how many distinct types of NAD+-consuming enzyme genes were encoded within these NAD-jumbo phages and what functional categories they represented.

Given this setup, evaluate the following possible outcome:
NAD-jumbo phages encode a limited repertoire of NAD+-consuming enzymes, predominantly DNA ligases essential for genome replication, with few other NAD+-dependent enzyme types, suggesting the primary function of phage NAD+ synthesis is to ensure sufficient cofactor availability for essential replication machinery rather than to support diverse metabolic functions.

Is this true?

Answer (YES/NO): NO